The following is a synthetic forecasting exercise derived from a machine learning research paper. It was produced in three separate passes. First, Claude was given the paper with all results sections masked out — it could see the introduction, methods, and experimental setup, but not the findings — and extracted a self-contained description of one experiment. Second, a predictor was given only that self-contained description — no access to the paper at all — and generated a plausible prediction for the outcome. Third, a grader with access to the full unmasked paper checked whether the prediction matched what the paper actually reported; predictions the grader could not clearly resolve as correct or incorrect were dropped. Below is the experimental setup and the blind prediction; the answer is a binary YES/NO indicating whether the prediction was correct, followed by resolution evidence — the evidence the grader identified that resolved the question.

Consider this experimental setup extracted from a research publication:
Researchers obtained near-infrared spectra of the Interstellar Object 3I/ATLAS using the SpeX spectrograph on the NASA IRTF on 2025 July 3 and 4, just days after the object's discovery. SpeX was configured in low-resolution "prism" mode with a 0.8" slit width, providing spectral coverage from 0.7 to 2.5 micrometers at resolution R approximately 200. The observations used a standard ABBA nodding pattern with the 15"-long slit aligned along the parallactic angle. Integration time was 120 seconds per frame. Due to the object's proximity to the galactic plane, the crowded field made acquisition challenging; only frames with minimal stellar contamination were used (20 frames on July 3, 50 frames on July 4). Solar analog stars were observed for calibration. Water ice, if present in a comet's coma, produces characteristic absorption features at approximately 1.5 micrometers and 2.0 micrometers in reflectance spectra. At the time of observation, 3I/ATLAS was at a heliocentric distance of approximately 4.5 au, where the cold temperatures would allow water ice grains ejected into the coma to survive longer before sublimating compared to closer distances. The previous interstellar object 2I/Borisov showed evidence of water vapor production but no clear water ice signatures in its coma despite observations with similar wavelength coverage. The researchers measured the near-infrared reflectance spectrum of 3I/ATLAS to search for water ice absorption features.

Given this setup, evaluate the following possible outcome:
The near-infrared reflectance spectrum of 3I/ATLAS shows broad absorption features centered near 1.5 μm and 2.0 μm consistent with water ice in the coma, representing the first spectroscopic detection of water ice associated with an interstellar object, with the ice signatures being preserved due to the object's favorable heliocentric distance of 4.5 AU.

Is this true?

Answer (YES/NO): NO